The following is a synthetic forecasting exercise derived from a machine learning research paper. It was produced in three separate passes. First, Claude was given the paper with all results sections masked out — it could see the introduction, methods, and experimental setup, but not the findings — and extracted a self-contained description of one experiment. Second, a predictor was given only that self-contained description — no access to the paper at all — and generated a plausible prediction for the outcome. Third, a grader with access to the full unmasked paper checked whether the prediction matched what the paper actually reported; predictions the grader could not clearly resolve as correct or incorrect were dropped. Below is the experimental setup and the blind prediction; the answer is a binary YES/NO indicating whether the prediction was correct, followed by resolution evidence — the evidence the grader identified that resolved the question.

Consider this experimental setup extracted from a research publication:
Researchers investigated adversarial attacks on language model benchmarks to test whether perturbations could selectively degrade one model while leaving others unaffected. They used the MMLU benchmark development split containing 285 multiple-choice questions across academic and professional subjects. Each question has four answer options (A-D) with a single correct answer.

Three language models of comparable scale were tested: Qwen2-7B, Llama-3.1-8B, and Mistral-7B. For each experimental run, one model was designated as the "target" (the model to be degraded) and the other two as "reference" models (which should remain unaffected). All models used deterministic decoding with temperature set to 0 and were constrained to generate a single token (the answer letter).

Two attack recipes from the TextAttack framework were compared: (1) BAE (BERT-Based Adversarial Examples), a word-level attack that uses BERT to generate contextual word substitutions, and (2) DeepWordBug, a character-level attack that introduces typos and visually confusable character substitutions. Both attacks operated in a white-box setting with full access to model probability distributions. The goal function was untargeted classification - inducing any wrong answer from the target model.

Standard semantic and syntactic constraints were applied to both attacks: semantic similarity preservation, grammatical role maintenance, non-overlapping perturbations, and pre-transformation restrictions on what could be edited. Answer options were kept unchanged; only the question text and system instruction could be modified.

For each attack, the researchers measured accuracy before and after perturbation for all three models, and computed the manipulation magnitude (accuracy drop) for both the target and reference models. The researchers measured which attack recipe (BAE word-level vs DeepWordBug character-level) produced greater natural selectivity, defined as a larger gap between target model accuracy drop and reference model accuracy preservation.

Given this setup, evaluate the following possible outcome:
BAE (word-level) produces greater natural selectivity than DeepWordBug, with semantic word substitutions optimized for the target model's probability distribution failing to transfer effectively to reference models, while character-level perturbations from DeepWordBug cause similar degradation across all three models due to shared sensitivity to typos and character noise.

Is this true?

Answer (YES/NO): NO